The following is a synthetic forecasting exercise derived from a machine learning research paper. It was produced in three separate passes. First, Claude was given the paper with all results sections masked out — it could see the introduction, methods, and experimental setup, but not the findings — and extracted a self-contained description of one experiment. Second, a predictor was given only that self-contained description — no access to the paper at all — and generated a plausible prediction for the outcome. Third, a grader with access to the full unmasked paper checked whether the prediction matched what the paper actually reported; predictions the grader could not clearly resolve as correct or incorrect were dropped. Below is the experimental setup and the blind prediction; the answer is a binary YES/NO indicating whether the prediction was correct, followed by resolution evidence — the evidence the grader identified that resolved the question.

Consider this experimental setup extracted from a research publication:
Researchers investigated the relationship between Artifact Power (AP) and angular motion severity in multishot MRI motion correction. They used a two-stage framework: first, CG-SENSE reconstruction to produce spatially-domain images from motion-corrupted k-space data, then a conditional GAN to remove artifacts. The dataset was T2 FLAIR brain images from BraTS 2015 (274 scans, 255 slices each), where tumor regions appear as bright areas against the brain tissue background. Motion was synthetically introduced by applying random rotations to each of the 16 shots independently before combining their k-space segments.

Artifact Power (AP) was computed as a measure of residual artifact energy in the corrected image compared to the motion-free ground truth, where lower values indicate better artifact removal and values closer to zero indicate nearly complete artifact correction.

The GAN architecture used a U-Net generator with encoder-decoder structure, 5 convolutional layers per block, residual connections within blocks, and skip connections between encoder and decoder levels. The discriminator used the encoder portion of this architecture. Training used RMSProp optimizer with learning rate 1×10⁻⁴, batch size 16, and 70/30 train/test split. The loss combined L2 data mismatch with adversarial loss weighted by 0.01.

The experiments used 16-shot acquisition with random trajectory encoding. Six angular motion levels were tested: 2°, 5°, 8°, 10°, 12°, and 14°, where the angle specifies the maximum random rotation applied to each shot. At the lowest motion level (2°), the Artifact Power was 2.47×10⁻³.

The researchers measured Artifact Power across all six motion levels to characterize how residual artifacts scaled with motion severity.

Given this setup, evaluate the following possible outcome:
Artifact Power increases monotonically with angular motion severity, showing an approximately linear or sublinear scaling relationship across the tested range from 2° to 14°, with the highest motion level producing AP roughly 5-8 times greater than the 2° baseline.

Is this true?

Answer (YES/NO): NO